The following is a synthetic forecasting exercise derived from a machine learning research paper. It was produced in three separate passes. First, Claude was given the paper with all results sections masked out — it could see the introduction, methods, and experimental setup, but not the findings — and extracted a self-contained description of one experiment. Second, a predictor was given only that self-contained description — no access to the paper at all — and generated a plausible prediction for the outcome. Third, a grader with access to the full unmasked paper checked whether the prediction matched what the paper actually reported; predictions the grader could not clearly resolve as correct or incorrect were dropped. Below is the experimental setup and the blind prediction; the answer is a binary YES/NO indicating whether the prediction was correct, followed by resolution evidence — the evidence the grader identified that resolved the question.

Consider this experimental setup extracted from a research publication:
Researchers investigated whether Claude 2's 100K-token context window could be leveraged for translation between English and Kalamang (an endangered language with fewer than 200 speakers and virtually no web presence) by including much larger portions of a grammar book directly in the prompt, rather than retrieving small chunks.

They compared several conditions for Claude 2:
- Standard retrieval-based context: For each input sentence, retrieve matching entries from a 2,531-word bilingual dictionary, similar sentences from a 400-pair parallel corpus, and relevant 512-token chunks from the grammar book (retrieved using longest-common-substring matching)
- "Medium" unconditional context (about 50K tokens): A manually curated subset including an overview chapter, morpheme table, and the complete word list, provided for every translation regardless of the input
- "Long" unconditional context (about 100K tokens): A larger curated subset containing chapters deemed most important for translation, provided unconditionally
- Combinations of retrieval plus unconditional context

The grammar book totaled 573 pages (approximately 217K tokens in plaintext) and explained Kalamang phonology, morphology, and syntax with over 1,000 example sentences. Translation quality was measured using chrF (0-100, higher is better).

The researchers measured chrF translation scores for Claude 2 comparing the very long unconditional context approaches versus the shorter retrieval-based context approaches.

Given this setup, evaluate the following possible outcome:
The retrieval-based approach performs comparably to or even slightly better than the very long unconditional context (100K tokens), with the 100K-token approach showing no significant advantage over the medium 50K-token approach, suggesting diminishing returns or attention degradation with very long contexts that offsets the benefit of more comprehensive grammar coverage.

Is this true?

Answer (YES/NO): NO